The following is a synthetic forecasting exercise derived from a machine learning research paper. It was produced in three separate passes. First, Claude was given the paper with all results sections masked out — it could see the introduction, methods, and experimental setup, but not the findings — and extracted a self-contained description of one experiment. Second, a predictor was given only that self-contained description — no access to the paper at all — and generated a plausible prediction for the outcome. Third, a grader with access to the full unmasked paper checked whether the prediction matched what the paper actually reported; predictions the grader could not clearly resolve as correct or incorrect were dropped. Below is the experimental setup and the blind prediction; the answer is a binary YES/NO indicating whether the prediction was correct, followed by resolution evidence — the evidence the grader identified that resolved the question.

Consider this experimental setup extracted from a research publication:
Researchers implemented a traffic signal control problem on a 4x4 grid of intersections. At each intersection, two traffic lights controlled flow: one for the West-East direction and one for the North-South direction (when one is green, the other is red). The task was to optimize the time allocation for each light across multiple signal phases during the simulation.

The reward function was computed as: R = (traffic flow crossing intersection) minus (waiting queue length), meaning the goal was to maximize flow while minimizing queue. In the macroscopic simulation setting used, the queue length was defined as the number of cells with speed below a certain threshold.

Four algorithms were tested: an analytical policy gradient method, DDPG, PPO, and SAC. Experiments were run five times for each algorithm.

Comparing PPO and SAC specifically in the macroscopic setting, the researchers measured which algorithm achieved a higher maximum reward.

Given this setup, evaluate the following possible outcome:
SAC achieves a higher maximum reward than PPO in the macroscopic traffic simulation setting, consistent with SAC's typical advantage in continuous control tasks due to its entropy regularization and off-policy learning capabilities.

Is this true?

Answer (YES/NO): YES